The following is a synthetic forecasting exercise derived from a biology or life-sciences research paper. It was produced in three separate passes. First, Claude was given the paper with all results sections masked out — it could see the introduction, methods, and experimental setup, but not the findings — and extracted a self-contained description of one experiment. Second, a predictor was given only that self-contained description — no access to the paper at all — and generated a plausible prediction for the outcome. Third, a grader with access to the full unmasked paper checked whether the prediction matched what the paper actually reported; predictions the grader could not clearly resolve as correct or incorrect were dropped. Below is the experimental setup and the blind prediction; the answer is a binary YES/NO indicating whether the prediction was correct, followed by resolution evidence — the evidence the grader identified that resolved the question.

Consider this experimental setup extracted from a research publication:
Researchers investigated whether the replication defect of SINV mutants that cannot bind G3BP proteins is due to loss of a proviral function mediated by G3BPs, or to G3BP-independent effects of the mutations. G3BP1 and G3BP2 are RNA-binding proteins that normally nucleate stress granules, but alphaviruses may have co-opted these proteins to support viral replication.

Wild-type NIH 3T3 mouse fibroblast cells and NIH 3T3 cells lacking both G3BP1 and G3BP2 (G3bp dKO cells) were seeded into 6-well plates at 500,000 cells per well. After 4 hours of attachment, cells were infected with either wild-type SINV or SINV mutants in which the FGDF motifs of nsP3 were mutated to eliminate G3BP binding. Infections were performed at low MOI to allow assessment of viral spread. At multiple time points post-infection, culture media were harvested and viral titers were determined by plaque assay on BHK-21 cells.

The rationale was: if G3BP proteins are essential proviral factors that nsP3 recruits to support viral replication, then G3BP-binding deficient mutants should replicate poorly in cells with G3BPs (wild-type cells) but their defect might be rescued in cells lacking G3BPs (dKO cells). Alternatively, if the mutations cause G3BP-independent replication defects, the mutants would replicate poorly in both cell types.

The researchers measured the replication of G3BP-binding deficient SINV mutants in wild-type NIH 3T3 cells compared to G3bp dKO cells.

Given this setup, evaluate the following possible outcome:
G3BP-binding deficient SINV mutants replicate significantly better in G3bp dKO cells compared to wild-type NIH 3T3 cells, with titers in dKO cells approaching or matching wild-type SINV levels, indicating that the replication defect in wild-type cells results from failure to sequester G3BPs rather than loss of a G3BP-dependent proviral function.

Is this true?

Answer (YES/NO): NO